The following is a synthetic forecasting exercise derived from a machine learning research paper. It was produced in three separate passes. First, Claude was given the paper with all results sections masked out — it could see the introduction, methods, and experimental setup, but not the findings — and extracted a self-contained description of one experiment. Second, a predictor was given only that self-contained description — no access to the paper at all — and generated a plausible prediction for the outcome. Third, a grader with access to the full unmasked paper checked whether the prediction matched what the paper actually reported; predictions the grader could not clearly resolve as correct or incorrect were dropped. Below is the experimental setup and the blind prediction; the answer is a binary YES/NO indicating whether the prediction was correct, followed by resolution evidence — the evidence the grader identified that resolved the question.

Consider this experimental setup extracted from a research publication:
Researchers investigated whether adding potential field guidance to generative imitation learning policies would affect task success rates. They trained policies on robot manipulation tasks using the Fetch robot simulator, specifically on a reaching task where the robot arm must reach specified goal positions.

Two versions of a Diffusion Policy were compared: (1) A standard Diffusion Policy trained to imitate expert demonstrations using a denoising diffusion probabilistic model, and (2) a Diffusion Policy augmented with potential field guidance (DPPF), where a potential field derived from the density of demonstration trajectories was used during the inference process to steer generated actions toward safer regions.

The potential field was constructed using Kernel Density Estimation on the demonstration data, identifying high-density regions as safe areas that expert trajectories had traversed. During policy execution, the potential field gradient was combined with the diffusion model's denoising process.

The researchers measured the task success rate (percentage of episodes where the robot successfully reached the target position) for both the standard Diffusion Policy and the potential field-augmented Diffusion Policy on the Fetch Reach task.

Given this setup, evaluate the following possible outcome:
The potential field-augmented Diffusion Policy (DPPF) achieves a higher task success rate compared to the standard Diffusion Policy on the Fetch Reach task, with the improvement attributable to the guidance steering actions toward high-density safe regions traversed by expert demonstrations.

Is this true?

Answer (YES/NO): NO